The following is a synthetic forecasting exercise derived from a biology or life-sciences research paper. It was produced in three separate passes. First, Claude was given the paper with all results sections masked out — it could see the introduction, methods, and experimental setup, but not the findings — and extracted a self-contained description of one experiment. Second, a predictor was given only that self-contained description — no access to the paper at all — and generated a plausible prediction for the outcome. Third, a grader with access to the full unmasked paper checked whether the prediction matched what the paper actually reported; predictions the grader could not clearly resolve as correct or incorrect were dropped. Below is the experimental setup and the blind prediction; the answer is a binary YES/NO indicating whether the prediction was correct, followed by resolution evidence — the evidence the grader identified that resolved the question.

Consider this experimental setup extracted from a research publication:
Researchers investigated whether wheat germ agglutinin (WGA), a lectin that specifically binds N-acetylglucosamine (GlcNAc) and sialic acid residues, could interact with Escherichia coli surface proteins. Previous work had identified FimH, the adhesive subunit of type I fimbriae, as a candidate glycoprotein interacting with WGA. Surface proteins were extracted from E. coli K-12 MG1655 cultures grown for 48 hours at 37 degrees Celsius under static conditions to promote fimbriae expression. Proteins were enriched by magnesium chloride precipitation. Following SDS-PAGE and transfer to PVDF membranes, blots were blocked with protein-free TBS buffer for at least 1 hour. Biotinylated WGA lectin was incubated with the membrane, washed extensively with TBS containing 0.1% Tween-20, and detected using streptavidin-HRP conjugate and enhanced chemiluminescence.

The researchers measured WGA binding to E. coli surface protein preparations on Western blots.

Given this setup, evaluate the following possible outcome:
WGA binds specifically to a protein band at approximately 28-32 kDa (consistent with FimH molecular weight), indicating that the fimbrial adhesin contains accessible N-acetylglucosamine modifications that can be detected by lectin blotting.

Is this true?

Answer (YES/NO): NO